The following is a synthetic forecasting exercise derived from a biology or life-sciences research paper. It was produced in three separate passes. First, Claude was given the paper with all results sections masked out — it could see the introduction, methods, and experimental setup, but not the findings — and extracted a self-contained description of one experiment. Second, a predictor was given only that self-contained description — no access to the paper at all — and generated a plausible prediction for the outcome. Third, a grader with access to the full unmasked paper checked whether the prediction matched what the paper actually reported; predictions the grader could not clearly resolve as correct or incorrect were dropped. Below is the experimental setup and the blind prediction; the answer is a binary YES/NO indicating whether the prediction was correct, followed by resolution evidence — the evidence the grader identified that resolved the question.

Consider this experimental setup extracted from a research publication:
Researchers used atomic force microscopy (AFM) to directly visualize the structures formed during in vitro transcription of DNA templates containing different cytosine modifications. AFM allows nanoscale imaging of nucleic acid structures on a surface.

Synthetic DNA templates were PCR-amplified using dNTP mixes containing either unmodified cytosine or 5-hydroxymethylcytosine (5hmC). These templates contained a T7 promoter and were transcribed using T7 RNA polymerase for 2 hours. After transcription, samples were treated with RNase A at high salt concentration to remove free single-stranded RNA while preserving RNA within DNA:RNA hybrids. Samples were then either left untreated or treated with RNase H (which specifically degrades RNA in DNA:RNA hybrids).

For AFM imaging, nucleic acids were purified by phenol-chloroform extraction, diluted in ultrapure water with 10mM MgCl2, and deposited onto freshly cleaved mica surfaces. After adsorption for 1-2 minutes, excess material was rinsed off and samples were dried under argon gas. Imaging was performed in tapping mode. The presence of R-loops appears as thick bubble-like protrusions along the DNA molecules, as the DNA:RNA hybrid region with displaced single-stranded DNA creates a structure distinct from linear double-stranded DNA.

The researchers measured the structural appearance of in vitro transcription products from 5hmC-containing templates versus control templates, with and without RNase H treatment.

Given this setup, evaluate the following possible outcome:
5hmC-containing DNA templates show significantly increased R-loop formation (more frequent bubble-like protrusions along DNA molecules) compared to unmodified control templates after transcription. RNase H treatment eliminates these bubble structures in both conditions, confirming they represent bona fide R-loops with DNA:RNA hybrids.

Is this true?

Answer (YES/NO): YES